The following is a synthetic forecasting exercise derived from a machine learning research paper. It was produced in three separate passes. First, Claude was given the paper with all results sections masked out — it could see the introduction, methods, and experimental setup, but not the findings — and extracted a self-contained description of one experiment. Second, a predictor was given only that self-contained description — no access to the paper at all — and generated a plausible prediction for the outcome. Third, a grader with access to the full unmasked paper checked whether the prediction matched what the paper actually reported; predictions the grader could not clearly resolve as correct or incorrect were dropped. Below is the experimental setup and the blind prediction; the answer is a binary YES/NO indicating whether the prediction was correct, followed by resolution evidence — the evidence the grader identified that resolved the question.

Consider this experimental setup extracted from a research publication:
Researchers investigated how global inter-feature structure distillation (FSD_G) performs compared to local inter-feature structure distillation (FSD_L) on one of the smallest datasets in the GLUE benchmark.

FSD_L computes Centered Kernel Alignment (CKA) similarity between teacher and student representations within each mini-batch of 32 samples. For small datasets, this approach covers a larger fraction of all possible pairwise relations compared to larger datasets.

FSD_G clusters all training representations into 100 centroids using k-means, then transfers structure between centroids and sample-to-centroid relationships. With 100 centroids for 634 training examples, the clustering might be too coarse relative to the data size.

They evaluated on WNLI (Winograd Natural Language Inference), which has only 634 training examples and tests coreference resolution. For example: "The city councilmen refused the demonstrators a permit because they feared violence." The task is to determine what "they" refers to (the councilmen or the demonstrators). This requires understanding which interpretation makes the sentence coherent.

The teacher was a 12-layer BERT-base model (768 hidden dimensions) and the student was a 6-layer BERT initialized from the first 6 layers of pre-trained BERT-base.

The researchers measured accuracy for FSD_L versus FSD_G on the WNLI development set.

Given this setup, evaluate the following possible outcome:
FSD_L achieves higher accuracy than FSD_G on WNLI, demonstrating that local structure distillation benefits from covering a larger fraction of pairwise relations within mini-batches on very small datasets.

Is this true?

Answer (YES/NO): YES